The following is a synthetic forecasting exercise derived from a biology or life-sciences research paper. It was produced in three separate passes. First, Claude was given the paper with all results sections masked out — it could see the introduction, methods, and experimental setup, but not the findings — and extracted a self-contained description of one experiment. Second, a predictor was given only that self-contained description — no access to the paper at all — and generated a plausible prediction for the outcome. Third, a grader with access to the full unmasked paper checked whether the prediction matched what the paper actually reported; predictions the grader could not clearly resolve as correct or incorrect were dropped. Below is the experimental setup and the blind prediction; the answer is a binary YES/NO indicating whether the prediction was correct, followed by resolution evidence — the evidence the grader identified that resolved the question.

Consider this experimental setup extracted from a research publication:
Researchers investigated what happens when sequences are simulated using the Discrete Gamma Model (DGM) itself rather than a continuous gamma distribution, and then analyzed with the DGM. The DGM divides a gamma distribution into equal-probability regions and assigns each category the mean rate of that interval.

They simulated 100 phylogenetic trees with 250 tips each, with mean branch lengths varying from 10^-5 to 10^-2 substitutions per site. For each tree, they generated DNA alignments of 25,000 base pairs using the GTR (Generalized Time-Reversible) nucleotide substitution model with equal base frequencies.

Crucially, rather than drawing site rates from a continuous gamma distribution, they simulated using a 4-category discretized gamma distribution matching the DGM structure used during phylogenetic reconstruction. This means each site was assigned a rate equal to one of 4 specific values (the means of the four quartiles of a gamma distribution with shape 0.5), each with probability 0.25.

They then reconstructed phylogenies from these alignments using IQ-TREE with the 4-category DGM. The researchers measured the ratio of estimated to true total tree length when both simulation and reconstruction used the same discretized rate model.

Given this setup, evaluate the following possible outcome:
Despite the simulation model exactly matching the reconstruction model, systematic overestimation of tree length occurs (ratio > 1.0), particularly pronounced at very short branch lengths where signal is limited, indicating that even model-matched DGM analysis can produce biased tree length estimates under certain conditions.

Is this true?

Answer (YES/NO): NO